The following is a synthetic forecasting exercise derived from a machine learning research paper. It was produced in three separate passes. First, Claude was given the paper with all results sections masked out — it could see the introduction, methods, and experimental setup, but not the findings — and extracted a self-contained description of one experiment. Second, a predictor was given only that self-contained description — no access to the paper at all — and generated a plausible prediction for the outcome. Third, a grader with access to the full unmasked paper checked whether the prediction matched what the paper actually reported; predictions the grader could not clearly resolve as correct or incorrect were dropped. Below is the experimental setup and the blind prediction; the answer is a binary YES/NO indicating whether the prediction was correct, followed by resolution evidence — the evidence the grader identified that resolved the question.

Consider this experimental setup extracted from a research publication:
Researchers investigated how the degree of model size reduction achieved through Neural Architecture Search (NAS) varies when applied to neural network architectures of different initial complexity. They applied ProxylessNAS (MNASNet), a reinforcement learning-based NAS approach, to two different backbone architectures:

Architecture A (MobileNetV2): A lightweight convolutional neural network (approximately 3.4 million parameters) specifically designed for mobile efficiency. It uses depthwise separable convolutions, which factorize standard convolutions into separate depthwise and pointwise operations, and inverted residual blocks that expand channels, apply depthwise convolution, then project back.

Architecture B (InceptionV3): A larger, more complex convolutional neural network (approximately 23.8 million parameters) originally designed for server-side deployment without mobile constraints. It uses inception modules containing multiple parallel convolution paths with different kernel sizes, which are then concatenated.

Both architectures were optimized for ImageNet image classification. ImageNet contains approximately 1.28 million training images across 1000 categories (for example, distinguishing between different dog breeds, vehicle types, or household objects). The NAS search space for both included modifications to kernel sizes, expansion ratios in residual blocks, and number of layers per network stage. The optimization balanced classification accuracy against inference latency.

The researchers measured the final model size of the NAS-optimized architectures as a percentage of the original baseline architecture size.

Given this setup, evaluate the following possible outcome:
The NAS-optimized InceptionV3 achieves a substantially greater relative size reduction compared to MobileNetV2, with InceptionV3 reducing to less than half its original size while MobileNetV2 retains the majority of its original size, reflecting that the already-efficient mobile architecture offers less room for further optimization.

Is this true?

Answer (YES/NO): NO